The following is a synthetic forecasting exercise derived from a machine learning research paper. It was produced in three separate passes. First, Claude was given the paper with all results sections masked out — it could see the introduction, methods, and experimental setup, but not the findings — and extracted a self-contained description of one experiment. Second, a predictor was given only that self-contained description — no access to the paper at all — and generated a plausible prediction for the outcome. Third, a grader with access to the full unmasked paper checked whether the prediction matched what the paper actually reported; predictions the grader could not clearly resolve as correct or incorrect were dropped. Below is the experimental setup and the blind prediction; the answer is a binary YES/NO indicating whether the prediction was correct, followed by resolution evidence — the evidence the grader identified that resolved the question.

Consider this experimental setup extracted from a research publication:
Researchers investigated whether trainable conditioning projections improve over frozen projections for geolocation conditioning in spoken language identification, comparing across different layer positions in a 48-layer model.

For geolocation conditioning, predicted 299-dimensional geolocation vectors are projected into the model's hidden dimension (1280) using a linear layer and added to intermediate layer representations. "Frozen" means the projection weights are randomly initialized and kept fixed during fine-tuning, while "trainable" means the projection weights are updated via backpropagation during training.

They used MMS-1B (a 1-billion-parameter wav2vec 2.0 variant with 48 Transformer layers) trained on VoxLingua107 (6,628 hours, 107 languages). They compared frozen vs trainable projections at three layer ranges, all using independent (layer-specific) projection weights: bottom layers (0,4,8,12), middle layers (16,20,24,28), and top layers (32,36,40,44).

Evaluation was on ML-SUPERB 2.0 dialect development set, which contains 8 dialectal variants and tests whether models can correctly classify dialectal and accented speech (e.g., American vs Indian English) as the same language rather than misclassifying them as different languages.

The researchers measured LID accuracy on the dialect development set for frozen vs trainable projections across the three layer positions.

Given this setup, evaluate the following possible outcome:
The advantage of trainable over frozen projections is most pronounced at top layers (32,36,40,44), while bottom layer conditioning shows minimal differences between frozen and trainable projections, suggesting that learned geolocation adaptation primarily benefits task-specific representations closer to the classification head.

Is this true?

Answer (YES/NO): NO